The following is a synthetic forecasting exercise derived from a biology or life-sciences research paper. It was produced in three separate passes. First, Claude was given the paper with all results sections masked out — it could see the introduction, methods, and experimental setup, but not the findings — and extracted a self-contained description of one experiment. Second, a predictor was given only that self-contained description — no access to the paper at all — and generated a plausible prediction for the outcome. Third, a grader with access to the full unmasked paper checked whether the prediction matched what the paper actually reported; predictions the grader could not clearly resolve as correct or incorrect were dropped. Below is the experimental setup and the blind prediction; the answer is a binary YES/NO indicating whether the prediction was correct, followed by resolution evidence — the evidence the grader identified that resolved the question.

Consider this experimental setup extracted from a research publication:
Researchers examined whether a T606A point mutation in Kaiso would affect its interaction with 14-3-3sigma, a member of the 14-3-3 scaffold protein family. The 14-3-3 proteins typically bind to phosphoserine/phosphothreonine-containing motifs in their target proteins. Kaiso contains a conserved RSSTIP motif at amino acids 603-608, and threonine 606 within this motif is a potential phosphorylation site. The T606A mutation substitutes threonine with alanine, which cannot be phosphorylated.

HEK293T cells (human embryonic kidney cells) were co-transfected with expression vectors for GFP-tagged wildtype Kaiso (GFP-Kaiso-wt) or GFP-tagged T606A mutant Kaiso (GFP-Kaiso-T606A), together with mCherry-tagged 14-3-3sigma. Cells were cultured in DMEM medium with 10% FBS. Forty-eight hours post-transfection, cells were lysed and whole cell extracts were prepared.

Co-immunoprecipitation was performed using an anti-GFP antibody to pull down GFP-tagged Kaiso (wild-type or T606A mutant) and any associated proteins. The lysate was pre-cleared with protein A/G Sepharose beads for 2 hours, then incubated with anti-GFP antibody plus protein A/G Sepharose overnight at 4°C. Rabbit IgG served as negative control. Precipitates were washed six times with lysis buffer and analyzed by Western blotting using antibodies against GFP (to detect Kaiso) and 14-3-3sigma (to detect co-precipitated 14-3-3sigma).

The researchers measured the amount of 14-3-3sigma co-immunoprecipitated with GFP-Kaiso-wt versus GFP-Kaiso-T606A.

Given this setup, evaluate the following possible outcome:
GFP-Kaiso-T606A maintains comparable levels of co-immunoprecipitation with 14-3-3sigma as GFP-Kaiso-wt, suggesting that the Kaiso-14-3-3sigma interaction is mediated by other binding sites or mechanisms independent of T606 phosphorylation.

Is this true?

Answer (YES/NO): NO